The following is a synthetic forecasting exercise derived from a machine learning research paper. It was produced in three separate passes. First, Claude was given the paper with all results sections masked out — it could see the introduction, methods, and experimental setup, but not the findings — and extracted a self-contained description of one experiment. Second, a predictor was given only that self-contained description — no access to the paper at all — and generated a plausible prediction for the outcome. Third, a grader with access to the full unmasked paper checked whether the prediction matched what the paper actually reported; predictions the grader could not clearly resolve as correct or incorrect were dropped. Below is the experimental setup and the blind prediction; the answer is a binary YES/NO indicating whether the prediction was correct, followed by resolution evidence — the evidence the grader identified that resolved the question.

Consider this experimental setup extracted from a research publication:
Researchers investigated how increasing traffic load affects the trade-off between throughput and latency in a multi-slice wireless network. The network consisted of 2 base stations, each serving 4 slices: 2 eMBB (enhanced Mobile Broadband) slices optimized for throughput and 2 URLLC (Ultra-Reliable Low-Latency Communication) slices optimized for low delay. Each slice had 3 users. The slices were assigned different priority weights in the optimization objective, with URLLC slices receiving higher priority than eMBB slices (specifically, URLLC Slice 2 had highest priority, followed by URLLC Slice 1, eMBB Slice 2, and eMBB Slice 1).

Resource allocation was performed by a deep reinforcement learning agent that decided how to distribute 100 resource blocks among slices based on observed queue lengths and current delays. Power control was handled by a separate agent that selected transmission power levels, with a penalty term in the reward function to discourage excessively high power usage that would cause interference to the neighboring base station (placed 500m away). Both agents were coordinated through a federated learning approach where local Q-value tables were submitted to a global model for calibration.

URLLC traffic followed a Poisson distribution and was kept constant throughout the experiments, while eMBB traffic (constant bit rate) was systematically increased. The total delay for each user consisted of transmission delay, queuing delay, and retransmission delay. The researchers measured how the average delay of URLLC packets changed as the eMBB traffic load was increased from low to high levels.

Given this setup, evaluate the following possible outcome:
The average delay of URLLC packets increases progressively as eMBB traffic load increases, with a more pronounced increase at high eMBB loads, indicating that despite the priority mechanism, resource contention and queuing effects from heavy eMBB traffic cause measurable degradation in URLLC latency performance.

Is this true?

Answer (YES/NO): NO